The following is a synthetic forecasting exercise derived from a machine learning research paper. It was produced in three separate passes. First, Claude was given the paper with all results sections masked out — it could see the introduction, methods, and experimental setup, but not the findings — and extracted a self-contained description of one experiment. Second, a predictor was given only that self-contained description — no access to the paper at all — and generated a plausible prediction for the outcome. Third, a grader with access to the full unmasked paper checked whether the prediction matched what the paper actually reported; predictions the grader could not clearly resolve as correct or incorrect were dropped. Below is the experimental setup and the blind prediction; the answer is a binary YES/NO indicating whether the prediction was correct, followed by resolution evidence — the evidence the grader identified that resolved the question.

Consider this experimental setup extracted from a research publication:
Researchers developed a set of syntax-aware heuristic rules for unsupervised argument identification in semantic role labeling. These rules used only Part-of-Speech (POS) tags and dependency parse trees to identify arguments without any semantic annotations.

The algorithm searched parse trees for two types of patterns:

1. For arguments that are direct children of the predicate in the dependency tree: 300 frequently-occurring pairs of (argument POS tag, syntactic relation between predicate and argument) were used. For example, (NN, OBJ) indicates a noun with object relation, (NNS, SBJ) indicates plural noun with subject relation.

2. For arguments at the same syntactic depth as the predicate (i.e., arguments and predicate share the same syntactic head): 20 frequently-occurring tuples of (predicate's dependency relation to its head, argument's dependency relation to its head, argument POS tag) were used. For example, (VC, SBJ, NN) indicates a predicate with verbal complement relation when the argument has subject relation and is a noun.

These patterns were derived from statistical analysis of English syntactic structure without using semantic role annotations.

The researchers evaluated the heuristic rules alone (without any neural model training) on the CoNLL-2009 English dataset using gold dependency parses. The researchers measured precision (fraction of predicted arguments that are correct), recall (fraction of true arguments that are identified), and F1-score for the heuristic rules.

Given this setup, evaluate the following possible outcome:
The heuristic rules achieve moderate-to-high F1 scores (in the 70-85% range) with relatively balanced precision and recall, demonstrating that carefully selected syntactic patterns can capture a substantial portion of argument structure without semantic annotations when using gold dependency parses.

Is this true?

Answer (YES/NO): NO